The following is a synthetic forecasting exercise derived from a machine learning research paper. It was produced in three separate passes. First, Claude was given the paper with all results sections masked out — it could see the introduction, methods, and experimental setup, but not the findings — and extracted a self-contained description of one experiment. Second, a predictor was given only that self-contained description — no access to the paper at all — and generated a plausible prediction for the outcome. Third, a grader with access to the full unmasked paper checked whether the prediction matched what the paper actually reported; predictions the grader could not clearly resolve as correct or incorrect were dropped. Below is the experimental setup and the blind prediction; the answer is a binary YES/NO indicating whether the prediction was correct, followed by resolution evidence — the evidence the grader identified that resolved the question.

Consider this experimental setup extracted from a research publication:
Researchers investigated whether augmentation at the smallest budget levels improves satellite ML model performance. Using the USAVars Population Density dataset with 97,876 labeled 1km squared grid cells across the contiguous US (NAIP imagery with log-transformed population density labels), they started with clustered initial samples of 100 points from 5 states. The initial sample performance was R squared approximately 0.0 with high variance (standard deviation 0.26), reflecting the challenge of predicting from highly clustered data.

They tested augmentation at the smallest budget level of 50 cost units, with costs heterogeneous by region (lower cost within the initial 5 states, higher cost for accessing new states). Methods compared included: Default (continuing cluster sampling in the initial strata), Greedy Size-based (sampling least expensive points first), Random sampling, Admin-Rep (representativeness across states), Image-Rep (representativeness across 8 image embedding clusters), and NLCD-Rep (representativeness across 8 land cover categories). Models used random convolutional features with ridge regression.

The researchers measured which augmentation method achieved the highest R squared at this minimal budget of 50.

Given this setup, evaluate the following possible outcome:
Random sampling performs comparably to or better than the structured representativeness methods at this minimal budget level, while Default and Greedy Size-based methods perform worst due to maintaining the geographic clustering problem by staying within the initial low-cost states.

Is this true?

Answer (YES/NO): NO